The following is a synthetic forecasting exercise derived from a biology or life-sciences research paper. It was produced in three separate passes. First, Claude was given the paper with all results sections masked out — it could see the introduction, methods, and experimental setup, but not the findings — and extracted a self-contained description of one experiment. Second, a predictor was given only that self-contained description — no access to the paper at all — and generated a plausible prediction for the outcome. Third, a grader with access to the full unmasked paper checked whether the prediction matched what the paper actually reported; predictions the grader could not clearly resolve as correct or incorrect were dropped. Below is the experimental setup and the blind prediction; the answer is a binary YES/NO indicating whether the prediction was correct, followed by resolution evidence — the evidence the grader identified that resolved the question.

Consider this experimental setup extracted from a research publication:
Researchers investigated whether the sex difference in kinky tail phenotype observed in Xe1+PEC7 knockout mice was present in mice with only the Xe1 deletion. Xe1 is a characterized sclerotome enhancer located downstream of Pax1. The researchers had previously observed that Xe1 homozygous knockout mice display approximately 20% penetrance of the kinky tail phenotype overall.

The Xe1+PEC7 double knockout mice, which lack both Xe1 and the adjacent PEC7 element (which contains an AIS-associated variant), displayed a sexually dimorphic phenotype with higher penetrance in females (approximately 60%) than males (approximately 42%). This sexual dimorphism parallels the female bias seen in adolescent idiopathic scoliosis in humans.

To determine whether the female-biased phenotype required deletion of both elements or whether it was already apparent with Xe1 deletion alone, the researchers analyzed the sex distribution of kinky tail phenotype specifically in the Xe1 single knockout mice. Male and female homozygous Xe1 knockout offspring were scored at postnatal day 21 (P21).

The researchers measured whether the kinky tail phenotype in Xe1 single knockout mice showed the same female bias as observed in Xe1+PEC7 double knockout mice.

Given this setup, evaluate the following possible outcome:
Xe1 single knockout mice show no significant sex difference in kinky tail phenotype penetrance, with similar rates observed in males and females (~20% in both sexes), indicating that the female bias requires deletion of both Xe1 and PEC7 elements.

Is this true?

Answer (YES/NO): YES